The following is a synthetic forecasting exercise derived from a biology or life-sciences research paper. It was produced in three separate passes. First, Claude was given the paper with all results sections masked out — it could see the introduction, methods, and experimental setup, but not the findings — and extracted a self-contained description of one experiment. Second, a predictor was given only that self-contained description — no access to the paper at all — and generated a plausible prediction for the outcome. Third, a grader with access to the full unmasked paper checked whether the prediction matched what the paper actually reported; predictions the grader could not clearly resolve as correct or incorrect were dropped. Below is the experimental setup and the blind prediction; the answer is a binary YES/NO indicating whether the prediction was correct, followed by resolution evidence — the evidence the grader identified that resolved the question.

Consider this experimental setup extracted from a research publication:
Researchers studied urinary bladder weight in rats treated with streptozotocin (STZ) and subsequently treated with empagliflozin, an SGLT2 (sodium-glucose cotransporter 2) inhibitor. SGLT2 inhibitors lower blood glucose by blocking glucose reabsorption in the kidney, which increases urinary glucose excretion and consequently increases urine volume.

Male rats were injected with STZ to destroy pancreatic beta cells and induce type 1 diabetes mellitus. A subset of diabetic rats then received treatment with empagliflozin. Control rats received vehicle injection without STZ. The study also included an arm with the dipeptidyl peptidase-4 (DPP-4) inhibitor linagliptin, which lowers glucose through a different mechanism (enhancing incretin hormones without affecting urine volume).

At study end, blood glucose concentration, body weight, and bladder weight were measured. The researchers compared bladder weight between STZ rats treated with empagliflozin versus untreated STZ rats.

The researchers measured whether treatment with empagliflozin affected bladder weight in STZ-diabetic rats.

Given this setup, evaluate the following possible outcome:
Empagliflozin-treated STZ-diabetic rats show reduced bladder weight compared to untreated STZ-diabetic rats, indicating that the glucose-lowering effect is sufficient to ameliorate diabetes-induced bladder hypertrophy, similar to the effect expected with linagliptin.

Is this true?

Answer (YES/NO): NO